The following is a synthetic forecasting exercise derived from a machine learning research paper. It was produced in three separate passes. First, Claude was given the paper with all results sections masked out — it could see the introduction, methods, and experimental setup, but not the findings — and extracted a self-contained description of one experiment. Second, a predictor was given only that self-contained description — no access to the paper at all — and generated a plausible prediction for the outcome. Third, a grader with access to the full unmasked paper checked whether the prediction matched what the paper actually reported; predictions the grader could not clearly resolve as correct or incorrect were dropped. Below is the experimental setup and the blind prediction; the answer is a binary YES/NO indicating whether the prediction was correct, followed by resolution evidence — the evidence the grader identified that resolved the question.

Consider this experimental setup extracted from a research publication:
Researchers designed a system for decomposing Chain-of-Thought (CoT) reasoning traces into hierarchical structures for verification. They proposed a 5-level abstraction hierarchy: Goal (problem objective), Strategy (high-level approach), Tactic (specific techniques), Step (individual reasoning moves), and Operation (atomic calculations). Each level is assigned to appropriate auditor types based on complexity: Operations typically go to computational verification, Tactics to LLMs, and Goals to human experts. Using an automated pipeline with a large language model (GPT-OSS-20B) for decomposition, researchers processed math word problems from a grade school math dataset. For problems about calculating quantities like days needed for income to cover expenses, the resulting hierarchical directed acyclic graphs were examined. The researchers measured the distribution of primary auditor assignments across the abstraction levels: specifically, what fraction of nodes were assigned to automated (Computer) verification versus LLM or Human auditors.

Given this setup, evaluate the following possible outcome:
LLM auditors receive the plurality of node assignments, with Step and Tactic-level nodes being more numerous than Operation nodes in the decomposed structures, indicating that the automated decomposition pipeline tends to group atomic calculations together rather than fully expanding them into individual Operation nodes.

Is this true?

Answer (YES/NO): NO